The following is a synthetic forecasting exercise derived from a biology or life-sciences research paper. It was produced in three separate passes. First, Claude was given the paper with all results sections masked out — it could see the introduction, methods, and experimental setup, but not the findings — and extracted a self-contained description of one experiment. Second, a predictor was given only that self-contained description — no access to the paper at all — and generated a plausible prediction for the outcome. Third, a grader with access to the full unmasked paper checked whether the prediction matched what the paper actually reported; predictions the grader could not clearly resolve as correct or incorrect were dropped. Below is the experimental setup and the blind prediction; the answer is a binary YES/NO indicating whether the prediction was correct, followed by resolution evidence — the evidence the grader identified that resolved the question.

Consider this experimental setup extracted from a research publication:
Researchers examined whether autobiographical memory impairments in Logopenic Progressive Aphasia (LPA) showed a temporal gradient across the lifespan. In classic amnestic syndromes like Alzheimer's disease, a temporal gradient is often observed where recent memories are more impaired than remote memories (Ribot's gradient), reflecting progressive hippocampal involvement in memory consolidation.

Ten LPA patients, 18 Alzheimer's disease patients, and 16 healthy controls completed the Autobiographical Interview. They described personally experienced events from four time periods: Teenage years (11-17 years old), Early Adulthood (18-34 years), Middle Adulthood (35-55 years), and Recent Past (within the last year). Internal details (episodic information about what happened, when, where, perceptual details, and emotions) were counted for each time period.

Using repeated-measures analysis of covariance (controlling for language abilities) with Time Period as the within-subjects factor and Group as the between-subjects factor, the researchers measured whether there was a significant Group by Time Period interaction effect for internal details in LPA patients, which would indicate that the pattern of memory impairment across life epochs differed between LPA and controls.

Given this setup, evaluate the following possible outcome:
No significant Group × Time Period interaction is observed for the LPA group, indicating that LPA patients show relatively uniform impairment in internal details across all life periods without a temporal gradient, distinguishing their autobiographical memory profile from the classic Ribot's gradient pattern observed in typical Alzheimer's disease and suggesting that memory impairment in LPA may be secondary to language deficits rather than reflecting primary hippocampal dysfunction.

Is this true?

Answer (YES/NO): NO